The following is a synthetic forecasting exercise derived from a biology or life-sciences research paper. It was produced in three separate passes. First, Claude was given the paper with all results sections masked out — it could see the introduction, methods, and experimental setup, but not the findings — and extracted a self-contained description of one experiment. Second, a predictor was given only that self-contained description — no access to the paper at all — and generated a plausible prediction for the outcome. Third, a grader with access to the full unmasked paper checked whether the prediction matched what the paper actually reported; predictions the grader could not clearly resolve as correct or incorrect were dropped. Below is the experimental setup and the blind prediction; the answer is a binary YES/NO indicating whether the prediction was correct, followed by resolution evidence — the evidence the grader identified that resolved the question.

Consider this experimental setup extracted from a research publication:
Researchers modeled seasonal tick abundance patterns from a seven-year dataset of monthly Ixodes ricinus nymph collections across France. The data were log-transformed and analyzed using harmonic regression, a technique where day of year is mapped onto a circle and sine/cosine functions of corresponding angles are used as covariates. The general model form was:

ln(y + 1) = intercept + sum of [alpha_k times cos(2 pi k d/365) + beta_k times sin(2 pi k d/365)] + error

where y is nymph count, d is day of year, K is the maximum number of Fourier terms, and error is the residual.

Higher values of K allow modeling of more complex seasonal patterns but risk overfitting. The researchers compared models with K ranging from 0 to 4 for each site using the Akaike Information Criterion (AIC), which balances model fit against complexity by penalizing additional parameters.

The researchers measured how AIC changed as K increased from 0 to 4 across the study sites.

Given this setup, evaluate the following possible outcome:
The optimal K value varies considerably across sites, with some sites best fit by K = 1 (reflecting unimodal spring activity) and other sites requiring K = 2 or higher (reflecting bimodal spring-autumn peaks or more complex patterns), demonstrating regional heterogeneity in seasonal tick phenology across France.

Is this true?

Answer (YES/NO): NO